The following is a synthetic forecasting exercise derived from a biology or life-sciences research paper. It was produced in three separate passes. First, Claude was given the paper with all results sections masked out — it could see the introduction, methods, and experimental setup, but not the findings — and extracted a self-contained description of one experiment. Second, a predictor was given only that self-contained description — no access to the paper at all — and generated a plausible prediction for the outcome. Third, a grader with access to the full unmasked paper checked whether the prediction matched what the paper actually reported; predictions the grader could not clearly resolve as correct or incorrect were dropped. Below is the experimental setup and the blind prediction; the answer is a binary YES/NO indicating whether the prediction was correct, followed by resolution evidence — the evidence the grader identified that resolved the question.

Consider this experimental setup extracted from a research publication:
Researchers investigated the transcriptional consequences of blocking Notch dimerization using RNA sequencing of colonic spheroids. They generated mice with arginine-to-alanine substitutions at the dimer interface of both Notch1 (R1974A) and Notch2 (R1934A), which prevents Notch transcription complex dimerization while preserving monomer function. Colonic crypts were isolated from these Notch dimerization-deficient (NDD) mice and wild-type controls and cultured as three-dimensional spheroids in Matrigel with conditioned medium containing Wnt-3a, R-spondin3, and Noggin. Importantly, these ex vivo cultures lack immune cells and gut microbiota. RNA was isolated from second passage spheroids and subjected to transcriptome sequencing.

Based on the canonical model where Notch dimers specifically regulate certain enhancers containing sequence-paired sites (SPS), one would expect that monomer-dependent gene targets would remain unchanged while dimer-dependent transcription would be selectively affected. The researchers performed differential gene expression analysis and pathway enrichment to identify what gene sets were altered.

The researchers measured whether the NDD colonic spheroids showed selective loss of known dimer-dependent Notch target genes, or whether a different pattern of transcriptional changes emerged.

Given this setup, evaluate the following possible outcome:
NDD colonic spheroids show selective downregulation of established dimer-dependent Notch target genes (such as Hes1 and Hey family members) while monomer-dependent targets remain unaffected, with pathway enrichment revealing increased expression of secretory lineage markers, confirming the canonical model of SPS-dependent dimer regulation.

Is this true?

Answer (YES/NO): NO